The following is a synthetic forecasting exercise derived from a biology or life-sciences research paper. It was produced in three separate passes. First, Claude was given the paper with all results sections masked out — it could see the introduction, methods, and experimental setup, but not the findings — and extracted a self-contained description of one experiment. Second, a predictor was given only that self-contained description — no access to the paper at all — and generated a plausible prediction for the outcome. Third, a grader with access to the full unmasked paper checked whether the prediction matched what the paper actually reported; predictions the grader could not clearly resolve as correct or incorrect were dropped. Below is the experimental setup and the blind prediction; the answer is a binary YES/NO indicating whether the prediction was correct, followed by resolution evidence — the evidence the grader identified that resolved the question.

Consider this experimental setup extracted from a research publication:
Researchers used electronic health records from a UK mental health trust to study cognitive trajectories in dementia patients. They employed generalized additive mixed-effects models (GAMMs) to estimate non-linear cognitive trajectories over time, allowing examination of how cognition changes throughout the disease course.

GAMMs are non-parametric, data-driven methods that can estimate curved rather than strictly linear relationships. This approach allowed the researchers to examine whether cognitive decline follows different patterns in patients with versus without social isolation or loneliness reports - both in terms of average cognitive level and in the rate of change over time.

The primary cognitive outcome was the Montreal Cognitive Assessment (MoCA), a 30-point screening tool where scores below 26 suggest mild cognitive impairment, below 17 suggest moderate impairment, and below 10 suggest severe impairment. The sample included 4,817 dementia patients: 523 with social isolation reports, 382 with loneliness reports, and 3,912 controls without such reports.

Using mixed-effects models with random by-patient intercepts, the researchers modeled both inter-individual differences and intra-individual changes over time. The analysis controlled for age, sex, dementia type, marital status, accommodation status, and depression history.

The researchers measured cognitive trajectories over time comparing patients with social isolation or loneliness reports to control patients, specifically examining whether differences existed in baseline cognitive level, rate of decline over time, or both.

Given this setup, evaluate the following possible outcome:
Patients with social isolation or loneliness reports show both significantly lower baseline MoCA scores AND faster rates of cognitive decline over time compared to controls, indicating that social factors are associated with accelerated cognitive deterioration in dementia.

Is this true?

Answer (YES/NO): NO